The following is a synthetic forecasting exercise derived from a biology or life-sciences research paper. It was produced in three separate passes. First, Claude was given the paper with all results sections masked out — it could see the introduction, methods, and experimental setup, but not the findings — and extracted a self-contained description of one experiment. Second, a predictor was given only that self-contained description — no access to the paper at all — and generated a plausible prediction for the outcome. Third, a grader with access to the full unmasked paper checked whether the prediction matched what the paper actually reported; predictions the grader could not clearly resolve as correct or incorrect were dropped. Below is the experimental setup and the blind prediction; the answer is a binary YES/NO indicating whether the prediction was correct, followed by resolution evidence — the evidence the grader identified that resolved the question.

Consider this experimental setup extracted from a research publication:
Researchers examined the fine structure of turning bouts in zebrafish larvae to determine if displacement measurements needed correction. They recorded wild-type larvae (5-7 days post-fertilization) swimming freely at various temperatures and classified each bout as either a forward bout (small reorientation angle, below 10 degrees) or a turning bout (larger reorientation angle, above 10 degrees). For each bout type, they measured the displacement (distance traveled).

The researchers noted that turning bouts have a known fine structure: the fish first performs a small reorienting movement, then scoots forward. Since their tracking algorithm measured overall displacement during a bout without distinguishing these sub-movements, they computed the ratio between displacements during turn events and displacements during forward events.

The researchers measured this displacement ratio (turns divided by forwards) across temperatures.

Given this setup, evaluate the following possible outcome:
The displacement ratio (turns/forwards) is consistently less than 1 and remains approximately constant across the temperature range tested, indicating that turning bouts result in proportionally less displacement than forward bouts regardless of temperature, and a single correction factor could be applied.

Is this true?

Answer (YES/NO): NO